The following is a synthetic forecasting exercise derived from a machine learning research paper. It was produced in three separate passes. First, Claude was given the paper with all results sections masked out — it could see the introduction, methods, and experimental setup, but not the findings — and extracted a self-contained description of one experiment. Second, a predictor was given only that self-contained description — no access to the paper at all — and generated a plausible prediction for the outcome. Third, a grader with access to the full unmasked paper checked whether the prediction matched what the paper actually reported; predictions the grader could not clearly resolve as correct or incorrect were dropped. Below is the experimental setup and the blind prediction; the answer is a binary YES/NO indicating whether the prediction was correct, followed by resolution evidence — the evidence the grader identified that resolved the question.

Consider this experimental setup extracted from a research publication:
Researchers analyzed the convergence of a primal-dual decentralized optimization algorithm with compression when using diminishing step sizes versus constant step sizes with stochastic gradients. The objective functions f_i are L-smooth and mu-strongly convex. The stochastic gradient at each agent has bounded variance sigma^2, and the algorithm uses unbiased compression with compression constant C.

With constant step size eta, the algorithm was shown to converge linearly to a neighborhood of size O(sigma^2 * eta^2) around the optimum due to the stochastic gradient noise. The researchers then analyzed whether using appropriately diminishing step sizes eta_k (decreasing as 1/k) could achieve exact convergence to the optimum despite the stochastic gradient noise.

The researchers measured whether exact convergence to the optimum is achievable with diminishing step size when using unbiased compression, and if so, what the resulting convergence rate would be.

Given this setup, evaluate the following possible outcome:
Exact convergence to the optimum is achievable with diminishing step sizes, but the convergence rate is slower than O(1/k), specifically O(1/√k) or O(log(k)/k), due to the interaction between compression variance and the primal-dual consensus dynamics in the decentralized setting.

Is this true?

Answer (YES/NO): NO